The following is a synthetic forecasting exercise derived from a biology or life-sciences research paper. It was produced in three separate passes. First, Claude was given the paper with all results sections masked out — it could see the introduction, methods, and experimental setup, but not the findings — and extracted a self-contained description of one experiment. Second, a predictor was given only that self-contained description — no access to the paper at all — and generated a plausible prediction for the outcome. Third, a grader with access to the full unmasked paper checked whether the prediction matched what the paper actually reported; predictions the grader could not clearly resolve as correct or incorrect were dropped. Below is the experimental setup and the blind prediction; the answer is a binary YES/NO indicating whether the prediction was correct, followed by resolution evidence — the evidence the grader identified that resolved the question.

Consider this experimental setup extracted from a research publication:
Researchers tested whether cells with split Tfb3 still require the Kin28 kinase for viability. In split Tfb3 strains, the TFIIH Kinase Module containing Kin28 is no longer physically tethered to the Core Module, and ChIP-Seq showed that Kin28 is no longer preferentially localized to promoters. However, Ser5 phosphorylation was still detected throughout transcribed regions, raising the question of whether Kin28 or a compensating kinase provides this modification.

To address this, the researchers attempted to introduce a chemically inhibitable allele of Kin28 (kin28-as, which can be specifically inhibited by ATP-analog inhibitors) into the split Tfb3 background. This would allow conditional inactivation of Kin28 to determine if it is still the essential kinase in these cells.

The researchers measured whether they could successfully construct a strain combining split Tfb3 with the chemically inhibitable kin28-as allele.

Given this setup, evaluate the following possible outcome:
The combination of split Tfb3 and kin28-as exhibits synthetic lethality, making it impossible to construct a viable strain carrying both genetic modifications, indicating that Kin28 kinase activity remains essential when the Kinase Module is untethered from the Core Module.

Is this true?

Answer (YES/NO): YES